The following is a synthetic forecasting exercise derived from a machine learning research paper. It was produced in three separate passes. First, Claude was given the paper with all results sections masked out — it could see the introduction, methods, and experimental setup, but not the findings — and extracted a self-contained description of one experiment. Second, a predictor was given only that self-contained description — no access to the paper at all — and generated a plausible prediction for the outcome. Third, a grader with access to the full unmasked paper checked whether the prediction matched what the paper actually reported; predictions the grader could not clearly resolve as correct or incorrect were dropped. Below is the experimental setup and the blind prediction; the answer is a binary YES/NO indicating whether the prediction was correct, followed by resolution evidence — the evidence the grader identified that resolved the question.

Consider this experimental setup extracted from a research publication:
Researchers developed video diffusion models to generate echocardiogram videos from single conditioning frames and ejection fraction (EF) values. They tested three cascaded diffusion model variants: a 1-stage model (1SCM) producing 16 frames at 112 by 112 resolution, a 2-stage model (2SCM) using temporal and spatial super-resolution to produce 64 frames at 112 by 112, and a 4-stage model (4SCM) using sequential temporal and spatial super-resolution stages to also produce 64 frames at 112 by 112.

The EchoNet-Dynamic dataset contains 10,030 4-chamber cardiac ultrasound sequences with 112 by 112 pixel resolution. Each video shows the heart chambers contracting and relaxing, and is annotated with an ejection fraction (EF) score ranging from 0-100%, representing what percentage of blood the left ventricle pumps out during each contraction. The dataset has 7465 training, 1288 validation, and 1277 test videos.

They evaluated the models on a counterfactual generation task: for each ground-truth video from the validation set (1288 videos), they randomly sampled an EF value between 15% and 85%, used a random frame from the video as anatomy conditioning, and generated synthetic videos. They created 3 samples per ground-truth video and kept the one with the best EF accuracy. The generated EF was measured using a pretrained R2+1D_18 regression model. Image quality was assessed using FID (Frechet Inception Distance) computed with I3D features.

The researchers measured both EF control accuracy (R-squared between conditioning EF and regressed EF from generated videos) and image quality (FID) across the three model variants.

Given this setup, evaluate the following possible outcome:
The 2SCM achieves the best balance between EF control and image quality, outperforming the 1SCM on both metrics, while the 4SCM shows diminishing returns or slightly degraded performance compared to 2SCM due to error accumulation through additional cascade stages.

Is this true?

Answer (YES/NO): NO